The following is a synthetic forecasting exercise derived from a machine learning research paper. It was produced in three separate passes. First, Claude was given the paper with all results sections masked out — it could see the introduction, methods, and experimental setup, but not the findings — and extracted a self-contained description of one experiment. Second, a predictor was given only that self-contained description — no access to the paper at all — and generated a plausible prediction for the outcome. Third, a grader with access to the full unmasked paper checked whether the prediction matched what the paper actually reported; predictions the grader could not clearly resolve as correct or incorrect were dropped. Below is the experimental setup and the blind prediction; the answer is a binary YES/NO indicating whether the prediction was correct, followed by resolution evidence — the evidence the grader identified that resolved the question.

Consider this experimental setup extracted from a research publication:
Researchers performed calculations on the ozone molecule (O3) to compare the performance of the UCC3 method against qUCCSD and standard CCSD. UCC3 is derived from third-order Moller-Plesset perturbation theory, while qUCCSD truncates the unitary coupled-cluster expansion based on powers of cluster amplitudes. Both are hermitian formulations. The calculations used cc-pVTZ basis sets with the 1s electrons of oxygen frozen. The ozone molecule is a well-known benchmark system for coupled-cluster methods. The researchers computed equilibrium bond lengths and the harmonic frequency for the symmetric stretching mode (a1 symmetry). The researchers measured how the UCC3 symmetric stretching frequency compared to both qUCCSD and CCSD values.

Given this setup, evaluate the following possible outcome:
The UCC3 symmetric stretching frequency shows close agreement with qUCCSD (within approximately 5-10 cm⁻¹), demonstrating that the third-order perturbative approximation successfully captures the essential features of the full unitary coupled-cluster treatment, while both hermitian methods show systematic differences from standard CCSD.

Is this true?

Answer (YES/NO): NO